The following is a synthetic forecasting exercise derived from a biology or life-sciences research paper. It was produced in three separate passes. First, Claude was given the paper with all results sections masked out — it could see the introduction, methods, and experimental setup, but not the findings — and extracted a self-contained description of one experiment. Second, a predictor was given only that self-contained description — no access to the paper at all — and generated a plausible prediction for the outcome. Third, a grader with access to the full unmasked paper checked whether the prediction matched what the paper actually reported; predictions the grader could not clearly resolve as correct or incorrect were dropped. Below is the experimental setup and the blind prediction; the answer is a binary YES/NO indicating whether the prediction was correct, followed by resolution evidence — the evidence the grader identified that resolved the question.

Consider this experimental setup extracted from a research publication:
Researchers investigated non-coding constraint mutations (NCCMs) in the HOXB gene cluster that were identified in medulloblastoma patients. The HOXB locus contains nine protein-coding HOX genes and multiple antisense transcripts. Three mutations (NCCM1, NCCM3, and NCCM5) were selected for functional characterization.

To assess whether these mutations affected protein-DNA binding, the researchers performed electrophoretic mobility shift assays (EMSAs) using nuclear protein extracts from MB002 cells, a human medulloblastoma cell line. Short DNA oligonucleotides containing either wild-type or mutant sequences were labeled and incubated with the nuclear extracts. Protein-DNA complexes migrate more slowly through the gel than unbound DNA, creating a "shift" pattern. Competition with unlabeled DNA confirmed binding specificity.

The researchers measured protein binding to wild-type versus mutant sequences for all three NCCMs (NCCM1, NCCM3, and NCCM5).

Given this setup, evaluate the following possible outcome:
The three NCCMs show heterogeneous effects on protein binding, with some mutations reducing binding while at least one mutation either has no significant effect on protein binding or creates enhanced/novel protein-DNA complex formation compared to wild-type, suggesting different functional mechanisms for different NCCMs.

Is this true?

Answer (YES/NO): YES